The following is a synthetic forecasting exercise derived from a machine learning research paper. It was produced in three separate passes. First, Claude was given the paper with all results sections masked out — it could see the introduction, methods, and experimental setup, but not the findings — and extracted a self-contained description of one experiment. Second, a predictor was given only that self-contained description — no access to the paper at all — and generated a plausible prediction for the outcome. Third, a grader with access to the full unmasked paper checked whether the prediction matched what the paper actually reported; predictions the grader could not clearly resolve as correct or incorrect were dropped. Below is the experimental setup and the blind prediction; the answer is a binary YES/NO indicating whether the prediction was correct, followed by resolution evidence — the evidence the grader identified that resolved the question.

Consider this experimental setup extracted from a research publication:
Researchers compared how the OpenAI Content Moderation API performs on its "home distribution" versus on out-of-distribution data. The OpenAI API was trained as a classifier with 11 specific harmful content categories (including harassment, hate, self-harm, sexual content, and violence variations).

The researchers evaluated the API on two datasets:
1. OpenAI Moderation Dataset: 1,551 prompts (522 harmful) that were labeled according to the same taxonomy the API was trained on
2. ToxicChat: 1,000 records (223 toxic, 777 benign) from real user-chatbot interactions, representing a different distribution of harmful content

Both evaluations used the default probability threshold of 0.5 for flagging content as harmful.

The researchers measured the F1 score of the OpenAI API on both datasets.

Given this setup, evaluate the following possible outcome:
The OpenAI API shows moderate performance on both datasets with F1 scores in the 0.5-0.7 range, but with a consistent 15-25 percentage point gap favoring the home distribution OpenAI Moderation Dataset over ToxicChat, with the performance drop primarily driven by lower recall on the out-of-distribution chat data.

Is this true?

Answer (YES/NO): NO